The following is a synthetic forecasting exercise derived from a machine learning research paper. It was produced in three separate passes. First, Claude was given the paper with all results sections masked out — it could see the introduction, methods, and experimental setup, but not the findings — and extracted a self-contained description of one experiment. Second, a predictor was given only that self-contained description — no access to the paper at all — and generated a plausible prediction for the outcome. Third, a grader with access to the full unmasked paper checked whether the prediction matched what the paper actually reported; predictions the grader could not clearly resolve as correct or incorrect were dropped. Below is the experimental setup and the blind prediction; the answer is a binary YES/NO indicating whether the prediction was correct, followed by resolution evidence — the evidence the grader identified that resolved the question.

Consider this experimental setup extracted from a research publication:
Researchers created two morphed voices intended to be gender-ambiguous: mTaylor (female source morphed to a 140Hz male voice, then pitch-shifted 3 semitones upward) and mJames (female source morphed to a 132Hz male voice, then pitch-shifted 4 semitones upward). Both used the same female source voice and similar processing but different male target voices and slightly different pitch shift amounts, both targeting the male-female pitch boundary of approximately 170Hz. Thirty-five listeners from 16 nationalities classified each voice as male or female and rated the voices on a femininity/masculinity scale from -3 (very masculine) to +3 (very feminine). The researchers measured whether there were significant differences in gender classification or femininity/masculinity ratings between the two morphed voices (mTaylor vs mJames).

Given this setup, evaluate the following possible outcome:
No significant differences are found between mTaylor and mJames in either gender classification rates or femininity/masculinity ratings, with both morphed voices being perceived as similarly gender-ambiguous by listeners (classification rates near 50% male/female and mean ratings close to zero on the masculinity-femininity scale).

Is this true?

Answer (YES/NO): YES